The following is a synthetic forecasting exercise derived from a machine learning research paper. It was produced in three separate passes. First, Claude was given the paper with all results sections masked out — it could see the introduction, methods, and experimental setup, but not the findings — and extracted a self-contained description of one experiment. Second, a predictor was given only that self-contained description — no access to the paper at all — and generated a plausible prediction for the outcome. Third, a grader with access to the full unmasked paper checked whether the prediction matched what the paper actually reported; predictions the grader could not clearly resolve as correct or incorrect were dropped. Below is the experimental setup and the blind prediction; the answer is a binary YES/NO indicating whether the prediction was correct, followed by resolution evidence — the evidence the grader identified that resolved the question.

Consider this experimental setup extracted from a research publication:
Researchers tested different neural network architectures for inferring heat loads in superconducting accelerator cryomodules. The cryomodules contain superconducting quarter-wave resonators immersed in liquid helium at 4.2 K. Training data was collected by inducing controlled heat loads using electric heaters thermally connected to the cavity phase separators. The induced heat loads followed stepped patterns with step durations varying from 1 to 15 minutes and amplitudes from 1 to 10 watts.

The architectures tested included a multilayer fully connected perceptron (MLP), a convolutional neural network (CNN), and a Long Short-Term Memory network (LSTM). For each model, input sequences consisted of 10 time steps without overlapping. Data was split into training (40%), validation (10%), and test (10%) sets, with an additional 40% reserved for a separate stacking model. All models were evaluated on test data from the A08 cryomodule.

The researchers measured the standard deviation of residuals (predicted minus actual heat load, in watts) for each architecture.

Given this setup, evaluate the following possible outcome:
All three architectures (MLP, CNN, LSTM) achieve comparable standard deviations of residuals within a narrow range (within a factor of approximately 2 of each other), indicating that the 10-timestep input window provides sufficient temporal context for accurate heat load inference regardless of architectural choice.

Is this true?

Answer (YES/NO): YES